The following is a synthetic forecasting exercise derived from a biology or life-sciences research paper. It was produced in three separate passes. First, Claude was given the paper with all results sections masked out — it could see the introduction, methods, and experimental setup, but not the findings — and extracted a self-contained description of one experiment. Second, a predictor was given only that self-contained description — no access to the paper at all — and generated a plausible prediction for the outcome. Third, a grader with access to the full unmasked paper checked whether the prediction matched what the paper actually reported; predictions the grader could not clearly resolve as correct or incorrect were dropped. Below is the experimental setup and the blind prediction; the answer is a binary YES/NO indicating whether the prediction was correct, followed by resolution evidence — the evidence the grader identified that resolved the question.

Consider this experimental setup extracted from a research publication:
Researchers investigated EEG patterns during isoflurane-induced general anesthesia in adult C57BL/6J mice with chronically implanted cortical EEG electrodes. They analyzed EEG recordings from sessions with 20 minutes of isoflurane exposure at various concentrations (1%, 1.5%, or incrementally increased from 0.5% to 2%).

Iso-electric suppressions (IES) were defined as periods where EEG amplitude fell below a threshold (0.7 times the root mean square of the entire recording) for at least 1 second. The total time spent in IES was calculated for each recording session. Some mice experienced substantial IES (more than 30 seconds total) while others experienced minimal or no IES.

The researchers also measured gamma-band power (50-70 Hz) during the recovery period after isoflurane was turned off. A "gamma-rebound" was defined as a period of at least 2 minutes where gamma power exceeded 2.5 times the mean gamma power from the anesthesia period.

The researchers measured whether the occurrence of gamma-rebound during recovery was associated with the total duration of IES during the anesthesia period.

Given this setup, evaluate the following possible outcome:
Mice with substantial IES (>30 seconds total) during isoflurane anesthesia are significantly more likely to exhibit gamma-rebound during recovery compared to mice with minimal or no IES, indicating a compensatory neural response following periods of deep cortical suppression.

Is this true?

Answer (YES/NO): YES